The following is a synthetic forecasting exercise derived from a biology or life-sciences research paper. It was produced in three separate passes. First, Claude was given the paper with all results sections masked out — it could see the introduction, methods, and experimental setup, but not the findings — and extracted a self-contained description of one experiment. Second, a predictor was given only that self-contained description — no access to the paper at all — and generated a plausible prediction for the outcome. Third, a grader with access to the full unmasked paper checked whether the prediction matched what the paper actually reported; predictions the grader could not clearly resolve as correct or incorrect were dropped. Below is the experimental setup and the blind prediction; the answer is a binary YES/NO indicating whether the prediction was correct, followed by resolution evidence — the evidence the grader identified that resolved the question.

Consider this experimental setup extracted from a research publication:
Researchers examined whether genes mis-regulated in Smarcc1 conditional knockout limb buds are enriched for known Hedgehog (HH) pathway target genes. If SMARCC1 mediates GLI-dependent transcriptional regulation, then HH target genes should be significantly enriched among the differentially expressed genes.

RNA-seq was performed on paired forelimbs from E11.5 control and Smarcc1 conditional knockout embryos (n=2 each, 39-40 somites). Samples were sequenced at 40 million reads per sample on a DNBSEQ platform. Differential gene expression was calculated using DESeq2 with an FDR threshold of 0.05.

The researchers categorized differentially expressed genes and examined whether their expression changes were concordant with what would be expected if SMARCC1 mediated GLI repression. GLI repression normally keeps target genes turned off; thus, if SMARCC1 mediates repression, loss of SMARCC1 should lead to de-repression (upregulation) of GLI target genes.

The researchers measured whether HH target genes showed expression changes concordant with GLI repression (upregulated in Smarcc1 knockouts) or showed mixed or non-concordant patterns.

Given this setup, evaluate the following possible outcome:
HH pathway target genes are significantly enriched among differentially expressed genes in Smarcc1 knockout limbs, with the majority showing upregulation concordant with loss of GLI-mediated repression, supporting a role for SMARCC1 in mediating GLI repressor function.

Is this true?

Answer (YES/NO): NO